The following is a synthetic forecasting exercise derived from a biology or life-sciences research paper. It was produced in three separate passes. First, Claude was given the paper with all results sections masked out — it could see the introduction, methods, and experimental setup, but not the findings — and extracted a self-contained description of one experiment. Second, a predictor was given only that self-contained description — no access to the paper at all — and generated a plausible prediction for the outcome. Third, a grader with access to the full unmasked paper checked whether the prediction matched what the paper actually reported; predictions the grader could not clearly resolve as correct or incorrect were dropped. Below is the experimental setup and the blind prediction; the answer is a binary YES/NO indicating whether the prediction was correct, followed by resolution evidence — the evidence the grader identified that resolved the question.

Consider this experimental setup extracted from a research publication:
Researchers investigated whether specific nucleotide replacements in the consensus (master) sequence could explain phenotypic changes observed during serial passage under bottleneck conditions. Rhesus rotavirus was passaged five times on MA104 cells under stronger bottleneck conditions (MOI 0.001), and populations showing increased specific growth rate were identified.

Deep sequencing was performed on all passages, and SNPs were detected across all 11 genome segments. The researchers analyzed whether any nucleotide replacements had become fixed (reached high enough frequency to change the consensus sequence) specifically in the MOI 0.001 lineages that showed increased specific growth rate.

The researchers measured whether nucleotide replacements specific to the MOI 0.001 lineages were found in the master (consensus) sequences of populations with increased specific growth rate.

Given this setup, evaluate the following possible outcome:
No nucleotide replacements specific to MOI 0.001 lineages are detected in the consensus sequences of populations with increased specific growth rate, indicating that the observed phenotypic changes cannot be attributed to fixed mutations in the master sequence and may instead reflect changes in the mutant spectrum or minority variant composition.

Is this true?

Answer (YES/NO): YES